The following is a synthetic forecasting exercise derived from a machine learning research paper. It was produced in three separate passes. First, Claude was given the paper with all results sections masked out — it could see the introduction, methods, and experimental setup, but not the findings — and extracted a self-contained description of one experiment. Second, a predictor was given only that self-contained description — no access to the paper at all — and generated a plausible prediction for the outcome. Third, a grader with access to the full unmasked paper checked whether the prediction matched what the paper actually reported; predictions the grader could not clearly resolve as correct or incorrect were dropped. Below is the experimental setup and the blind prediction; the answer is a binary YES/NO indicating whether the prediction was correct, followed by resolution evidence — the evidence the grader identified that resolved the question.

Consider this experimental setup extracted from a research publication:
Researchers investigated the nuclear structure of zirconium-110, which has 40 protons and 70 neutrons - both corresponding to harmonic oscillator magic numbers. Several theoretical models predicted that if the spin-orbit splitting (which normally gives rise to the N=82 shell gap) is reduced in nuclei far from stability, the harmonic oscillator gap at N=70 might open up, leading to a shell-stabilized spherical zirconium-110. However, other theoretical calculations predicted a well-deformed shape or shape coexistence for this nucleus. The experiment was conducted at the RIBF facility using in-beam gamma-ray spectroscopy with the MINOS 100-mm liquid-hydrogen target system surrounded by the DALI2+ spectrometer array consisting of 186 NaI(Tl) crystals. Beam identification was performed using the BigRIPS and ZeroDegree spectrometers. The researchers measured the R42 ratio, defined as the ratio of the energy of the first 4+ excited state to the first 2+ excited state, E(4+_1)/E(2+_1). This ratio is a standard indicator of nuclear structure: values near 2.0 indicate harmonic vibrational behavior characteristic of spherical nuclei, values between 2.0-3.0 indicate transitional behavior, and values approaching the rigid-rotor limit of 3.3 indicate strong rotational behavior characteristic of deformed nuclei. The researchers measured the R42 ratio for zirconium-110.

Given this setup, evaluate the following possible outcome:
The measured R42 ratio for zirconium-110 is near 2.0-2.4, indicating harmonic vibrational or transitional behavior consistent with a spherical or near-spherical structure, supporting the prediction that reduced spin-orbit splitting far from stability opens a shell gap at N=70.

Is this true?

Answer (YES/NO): NO